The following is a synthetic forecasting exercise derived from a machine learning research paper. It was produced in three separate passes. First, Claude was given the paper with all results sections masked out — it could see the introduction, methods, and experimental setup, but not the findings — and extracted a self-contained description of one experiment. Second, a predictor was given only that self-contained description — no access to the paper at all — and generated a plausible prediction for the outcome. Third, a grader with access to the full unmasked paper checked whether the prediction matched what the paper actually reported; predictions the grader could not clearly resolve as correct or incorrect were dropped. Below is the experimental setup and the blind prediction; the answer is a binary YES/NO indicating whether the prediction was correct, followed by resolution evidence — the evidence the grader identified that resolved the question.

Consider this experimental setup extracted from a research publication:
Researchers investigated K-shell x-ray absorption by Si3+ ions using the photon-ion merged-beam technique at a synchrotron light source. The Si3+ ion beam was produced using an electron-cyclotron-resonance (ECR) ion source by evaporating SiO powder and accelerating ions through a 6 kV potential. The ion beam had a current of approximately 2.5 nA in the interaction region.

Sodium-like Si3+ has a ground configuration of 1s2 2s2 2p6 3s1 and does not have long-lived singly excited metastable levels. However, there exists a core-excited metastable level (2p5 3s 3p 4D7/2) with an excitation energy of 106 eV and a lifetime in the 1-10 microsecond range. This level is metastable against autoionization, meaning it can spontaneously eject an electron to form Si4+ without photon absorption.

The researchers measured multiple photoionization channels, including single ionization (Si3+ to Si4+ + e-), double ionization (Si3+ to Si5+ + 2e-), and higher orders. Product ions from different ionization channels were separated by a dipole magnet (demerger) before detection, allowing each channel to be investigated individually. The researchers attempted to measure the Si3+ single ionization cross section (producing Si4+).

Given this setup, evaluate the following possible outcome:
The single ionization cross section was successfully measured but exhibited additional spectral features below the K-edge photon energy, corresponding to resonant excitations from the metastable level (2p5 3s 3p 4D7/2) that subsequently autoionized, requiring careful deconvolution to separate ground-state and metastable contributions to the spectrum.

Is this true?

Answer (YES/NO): NO